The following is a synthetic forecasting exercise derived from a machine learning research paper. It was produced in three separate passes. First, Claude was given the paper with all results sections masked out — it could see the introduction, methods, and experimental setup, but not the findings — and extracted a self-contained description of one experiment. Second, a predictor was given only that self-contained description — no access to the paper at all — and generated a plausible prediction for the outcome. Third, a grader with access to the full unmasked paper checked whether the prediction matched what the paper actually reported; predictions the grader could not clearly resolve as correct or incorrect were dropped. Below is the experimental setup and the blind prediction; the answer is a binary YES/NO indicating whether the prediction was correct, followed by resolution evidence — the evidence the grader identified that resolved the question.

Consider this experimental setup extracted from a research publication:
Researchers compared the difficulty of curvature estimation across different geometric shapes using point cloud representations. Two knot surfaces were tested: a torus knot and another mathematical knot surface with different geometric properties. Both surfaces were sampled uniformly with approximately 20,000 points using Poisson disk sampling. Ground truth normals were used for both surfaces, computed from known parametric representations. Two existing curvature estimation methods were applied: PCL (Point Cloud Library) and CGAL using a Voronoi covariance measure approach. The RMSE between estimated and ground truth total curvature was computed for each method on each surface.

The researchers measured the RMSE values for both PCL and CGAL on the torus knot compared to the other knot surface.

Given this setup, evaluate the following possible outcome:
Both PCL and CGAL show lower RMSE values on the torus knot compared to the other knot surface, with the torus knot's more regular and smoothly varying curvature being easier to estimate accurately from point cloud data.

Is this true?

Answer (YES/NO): YES